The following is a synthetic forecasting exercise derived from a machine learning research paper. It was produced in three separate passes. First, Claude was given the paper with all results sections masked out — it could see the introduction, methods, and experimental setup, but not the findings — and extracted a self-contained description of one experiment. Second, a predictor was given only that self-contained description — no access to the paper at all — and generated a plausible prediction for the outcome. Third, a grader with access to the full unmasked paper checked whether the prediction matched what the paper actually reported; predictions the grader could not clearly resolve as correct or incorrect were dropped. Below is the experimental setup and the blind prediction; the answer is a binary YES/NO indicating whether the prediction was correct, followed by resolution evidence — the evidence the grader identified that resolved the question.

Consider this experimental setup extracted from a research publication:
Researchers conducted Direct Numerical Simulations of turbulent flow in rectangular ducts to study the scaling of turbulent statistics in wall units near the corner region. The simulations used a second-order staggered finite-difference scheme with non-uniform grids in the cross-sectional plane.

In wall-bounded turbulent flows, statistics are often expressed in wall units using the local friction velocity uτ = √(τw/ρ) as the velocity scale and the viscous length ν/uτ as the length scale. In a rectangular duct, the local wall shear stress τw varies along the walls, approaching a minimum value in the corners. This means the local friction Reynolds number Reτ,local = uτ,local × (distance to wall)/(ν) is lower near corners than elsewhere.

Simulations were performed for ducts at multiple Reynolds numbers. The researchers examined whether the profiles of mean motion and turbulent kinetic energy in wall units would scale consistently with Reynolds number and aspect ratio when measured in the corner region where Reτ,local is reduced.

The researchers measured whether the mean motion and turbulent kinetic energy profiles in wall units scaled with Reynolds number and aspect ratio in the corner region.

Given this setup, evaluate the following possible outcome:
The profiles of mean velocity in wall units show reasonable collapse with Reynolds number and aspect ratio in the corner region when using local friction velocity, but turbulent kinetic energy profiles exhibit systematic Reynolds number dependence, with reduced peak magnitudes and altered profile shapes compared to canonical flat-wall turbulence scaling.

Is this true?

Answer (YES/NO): NO